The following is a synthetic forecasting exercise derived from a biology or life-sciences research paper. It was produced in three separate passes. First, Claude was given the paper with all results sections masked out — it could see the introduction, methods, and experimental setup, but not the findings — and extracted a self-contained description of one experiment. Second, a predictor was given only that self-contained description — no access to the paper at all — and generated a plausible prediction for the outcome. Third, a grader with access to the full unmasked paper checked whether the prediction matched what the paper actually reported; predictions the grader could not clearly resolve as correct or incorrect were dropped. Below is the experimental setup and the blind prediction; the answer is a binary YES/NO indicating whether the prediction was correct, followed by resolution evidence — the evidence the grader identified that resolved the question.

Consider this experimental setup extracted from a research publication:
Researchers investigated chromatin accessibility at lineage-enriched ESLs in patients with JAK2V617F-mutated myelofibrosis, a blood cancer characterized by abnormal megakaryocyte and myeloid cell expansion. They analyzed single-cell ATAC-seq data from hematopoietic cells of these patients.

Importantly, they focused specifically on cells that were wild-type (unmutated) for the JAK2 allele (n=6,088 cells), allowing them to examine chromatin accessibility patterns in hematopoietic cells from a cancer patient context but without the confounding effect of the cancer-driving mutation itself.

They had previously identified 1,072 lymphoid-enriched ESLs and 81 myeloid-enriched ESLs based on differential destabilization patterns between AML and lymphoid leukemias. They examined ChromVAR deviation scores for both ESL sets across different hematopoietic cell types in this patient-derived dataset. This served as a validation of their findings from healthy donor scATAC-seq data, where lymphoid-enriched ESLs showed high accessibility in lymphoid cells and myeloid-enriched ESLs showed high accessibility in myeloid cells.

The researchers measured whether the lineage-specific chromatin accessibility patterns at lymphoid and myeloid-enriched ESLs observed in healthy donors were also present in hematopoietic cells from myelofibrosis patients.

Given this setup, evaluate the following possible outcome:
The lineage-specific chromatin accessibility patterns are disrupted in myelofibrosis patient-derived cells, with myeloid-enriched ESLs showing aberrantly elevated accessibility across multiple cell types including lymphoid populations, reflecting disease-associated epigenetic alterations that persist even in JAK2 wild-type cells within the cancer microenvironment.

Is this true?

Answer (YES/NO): NO